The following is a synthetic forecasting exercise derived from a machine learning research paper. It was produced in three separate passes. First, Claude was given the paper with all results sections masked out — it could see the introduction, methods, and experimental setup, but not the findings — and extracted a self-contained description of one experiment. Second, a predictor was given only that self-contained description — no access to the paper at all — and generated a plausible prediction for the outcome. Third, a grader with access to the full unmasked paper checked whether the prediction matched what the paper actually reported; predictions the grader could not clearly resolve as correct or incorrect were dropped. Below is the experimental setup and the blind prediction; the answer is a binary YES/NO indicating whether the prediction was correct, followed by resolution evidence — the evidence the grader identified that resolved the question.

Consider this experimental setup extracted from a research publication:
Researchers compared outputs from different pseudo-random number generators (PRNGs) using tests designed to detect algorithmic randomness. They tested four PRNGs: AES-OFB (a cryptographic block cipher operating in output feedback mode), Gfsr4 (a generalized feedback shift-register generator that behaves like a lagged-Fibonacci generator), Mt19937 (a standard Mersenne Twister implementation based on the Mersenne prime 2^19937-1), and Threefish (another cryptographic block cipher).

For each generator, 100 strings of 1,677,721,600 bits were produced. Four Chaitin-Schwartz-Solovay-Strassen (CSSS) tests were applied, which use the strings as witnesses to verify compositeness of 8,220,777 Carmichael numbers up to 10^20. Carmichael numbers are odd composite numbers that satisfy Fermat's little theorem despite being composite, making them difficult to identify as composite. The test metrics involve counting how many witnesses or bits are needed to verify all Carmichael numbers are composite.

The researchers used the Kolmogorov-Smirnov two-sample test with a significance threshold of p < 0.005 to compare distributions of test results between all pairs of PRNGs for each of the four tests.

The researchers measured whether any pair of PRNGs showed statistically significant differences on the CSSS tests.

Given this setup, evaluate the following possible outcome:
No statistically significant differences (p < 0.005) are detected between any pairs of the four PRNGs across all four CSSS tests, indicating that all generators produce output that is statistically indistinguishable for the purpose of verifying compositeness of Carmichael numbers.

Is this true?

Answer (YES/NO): YES